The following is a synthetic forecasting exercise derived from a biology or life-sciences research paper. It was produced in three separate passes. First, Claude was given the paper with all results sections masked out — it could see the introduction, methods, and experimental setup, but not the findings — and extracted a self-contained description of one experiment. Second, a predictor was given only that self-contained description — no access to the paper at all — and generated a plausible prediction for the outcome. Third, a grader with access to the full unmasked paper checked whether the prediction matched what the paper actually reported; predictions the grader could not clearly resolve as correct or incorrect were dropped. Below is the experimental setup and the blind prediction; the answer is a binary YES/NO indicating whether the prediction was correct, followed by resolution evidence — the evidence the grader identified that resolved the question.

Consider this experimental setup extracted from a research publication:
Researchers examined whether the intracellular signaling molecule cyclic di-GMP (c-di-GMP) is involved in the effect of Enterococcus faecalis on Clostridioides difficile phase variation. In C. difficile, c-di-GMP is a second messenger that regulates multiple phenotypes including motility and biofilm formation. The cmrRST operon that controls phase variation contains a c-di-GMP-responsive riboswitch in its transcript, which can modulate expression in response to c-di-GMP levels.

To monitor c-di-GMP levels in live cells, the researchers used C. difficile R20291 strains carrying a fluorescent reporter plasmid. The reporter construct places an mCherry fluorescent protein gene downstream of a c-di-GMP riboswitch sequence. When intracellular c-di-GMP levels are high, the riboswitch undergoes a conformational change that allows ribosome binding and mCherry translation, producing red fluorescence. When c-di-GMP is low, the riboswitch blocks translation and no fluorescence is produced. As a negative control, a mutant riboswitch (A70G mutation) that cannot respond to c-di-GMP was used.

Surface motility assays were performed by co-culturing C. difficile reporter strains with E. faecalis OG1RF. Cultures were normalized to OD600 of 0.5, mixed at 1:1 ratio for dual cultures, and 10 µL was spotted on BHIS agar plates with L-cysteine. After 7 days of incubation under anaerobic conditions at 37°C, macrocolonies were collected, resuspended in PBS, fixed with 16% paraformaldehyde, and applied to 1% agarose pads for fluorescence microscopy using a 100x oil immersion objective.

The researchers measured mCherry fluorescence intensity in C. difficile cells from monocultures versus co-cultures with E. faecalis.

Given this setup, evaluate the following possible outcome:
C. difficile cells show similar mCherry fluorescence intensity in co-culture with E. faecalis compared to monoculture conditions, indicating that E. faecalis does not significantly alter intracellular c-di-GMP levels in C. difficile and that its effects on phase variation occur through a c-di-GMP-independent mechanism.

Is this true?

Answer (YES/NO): YES